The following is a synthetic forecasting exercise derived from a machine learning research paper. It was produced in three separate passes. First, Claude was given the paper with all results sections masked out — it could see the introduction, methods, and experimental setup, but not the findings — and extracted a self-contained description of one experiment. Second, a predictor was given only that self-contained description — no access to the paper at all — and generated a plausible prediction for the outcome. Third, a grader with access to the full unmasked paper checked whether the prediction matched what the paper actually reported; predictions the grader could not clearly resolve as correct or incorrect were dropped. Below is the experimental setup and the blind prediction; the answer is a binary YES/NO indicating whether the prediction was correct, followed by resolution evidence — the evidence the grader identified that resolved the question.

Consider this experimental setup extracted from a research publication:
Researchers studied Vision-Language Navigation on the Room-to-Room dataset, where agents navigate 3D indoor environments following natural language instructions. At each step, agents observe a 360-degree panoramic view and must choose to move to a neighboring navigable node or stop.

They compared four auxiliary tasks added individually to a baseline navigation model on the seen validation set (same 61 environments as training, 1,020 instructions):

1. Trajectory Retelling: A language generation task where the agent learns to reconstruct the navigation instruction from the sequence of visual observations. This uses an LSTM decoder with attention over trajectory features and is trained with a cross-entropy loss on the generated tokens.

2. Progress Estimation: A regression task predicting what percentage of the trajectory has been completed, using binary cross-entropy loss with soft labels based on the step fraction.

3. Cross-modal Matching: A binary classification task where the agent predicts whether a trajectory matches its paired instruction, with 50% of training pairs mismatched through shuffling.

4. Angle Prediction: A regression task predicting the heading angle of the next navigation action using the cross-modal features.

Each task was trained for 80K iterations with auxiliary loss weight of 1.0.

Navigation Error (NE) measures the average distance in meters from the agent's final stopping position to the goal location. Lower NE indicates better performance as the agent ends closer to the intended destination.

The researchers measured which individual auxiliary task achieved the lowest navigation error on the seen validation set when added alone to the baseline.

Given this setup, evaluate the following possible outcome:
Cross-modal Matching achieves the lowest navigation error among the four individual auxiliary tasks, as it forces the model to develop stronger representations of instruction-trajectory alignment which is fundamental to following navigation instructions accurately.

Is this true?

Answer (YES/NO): NO